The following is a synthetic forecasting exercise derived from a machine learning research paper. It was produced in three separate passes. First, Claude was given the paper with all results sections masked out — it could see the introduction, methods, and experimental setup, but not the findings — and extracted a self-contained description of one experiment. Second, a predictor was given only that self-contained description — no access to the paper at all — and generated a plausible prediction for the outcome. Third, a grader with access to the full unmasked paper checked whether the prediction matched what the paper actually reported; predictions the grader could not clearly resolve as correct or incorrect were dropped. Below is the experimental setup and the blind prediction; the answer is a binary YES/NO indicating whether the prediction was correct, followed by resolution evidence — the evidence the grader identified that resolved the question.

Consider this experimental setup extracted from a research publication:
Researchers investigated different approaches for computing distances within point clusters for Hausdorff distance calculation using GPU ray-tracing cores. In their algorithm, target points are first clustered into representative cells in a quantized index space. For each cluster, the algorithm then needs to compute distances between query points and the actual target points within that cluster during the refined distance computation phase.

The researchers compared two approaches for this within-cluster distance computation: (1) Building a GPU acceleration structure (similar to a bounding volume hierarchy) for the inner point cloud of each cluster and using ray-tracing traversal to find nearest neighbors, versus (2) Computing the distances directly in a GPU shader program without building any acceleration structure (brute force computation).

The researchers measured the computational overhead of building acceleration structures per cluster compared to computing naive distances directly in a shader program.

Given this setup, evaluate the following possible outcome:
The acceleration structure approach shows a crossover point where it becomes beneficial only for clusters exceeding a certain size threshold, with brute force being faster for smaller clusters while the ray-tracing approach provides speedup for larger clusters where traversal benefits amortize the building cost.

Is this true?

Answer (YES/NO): NO